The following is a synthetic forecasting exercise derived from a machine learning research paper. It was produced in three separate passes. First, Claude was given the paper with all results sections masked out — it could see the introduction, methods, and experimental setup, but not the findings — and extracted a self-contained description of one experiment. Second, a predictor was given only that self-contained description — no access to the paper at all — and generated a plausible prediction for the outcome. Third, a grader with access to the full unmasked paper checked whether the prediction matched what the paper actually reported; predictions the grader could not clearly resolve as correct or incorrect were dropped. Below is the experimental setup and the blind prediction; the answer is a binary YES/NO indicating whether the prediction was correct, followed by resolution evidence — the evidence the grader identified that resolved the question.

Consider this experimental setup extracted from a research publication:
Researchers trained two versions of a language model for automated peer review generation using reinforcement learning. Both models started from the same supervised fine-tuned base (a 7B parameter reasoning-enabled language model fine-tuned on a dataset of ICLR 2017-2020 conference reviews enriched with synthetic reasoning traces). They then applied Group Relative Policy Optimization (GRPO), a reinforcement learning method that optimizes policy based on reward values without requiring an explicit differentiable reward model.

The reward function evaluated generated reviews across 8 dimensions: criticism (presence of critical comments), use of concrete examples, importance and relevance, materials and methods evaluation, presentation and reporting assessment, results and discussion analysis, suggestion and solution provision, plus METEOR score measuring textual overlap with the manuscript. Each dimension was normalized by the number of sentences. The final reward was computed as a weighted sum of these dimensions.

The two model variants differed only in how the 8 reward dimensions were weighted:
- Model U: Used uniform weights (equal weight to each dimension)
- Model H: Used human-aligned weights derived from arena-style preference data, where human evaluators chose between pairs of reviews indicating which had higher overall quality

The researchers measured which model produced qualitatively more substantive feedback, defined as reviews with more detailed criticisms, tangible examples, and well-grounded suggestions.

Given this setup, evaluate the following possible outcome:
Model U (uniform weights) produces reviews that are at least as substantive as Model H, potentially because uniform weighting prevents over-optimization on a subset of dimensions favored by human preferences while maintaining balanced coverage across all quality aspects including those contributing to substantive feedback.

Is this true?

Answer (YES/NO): YES